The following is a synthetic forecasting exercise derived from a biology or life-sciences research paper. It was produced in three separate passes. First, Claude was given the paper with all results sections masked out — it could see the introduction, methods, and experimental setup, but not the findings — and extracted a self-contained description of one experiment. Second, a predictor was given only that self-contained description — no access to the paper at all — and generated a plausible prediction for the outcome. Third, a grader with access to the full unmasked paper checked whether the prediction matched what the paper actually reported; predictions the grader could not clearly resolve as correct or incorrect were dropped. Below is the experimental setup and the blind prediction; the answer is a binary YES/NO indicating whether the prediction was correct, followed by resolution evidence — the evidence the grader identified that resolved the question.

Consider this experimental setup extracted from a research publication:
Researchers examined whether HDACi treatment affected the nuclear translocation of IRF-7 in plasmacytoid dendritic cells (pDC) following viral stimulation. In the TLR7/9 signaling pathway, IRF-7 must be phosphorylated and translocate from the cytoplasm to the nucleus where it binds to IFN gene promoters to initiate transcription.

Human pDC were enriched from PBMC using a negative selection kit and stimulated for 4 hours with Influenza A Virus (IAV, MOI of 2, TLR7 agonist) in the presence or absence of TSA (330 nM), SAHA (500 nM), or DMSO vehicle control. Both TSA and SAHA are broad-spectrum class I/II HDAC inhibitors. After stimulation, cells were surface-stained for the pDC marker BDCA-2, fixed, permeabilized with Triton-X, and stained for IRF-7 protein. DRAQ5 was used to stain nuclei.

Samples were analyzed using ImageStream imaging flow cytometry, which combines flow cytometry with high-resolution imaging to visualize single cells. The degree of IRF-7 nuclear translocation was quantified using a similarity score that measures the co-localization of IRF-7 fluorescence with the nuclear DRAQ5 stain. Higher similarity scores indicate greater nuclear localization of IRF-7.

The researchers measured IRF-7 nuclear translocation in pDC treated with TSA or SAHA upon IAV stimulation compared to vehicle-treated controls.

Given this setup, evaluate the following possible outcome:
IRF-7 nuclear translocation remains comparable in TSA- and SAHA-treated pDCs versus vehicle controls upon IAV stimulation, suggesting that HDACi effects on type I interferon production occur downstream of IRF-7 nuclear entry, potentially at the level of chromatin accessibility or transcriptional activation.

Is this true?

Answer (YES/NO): NO